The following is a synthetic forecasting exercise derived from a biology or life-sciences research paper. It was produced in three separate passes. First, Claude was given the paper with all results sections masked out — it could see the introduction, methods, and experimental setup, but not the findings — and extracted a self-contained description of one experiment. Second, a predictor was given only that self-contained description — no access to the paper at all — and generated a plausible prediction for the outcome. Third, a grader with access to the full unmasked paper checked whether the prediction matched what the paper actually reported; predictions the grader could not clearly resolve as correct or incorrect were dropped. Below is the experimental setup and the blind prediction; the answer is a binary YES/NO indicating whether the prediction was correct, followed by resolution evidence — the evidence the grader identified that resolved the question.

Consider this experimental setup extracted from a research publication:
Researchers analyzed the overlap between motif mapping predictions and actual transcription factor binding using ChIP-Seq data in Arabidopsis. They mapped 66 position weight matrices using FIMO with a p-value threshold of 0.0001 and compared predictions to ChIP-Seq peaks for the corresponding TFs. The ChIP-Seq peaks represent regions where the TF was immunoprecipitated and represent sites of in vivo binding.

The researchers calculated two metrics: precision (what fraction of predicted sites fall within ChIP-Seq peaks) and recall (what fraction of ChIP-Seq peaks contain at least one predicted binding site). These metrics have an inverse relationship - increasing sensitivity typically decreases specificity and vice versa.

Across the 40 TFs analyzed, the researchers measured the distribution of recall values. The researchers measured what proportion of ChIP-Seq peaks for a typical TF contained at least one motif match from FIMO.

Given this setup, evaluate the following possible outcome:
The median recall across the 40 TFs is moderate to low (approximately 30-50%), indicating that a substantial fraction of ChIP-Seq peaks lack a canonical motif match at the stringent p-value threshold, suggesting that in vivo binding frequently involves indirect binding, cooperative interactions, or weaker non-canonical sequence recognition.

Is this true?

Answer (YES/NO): NO